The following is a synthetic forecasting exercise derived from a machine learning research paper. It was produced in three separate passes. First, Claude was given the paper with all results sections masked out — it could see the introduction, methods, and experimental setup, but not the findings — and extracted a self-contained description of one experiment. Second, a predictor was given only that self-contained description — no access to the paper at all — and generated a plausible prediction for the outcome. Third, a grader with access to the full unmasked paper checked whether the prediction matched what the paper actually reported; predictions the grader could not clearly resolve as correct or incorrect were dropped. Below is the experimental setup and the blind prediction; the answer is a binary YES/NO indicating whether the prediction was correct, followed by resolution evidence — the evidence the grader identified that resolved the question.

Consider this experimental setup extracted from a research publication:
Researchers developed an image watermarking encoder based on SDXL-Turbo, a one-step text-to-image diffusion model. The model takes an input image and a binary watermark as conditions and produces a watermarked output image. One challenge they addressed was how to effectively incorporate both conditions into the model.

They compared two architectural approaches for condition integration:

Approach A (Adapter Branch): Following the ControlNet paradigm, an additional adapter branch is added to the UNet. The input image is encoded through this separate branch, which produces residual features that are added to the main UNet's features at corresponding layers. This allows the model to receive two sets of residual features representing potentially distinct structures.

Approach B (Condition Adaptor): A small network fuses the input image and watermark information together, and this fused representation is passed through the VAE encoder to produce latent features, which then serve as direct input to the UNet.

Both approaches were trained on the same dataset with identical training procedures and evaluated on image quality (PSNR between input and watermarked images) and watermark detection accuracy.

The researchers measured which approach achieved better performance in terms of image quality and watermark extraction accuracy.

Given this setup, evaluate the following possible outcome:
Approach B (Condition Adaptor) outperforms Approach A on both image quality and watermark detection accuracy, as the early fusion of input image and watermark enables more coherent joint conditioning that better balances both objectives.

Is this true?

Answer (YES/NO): NO